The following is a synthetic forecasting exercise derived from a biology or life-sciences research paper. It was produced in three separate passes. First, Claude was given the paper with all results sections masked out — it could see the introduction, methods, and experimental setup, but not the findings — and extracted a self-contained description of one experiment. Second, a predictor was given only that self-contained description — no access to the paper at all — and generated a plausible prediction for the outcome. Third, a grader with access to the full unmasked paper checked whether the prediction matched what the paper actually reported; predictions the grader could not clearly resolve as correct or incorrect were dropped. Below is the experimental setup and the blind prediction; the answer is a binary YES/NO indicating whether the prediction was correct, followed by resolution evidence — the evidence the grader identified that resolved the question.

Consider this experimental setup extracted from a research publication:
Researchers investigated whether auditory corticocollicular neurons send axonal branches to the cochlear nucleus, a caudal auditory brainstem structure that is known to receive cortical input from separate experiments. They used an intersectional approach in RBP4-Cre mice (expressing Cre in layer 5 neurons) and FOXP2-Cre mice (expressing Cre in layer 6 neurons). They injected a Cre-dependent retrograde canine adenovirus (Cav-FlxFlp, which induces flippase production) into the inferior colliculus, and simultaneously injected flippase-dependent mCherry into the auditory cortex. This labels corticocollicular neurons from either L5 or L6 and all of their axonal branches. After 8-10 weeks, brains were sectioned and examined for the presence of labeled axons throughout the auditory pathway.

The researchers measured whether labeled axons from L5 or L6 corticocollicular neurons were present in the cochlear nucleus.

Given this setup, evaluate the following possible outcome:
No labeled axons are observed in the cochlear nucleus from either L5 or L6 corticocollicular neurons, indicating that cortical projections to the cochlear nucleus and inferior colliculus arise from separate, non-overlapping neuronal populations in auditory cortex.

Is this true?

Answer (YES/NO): YES